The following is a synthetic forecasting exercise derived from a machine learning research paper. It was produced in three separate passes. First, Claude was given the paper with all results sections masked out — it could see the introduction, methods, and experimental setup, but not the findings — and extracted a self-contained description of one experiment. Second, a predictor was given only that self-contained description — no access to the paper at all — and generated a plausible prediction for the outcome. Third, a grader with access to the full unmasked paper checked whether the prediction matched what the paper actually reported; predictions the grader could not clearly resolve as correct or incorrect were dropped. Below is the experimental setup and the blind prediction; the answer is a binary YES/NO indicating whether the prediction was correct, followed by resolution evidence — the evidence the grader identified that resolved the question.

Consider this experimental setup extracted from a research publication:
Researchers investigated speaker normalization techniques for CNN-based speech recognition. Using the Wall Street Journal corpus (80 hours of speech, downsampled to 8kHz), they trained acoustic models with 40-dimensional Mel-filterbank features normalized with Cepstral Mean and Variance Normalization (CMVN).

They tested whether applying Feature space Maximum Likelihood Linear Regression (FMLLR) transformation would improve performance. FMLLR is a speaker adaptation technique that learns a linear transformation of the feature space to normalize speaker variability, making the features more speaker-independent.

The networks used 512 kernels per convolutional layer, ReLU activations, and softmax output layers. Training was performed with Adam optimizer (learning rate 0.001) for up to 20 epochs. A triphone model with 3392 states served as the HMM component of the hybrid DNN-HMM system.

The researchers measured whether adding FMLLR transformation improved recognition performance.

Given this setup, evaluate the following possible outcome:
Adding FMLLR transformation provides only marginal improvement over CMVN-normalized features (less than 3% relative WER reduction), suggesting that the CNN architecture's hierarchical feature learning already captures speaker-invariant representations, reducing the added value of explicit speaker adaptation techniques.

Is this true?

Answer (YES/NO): NO